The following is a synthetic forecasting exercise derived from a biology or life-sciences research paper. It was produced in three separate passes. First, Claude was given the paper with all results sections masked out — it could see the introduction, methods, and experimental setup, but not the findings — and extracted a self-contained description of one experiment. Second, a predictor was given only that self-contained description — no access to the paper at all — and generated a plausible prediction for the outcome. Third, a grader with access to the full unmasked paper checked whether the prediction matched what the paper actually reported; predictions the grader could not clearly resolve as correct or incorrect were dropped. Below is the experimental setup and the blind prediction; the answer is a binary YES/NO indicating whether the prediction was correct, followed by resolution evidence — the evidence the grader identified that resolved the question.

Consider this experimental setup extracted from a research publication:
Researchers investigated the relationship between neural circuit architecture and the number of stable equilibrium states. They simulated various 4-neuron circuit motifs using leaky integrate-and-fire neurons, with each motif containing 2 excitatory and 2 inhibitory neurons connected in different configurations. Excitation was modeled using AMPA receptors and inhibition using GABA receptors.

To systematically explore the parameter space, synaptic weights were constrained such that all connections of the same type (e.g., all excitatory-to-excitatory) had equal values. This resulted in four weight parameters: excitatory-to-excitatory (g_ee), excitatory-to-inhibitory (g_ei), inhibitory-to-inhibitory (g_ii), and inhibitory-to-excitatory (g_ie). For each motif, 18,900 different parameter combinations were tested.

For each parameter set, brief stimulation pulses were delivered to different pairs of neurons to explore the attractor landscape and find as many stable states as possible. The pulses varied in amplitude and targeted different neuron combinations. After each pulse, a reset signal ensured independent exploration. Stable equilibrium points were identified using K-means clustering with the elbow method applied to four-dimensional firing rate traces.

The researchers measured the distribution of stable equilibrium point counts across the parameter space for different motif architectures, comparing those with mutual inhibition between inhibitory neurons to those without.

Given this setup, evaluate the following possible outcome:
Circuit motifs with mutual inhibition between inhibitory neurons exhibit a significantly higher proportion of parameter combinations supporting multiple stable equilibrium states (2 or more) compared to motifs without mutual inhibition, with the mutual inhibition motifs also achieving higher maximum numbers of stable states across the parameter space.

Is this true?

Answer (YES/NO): YES